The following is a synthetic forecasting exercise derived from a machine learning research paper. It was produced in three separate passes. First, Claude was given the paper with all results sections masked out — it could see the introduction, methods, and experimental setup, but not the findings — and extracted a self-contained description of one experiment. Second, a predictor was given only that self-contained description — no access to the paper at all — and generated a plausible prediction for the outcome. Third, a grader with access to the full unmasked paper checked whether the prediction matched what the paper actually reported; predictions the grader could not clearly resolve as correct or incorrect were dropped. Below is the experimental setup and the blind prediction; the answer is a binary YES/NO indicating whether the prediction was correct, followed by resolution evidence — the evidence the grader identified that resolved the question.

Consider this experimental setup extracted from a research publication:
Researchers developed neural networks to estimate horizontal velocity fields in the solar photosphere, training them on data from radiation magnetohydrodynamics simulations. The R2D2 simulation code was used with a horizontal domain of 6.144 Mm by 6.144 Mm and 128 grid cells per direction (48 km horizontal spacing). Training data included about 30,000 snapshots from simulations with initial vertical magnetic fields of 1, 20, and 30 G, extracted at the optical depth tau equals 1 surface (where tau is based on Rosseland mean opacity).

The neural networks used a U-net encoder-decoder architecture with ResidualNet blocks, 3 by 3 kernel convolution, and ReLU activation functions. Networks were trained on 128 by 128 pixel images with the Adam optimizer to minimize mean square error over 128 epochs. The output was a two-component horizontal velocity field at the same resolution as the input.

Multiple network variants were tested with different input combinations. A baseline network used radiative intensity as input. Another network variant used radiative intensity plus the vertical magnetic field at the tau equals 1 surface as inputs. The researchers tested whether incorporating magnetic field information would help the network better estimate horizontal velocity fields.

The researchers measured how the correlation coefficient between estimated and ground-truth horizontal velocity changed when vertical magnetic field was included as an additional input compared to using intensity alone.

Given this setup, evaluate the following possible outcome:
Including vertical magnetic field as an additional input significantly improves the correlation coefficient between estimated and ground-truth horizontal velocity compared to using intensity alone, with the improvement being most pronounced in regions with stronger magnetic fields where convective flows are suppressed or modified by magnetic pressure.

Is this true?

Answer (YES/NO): NO